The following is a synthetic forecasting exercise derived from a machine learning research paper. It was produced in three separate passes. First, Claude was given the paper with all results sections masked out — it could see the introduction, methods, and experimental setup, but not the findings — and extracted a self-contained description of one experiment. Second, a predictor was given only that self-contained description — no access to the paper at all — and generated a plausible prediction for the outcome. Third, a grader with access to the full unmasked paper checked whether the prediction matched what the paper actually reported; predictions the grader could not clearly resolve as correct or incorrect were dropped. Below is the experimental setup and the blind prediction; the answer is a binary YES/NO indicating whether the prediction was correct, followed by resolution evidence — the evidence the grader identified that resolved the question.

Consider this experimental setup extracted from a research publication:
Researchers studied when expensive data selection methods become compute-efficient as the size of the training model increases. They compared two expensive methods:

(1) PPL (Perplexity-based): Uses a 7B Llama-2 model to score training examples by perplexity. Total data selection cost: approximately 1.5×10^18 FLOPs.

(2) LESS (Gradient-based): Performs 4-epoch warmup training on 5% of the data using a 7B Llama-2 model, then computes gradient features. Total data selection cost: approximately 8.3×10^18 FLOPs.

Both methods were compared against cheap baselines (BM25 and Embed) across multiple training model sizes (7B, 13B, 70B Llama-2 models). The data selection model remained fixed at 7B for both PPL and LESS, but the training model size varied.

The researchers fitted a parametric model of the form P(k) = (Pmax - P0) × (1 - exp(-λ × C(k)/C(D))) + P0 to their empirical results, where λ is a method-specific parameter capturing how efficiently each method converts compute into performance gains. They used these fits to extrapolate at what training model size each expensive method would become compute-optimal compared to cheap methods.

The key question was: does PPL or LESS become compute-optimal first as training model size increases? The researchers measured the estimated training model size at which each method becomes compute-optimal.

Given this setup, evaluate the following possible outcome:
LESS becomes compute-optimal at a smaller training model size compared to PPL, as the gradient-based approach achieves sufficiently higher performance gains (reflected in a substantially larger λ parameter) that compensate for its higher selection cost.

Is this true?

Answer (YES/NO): NO